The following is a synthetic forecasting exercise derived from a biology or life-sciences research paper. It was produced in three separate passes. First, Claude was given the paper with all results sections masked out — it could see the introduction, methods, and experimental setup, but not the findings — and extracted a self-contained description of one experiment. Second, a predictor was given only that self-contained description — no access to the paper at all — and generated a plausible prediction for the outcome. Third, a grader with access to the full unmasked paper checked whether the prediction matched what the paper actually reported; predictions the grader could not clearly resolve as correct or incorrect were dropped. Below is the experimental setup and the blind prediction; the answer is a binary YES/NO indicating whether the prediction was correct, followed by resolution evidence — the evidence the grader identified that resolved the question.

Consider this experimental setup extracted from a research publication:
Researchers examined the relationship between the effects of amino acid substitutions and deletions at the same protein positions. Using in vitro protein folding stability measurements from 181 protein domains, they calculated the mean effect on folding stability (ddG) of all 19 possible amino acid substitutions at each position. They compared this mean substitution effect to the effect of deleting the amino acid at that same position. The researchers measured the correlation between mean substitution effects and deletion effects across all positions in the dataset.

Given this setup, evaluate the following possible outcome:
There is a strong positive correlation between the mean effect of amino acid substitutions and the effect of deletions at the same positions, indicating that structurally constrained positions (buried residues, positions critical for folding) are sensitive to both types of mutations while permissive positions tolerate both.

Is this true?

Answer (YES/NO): NO